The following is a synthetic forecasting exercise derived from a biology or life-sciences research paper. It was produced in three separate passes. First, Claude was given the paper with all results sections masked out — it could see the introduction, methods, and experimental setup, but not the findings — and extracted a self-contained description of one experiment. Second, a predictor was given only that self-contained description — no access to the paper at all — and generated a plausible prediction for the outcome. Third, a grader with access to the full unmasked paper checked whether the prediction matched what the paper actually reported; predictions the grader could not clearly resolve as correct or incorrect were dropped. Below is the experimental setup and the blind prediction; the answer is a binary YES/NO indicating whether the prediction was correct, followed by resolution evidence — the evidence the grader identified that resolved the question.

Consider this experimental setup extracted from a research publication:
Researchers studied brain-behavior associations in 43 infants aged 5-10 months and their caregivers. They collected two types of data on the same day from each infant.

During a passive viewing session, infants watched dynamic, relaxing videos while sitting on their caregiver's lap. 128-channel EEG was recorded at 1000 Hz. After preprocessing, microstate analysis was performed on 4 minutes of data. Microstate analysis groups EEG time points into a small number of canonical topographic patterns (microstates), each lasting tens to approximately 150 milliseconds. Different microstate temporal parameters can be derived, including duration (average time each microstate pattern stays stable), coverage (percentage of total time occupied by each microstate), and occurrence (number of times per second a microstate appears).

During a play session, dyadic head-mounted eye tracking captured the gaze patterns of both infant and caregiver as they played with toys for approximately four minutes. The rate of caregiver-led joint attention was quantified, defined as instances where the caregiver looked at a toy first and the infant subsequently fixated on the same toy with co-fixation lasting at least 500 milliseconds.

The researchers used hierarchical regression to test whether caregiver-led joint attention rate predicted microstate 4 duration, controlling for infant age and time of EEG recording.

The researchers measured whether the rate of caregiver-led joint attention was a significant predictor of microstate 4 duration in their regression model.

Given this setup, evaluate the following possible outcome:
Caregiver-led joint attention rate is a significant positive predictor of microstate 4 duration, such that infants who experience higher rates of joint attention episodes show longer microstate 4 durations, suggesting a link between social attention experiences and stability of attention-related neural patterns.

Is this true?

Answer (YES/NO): NO